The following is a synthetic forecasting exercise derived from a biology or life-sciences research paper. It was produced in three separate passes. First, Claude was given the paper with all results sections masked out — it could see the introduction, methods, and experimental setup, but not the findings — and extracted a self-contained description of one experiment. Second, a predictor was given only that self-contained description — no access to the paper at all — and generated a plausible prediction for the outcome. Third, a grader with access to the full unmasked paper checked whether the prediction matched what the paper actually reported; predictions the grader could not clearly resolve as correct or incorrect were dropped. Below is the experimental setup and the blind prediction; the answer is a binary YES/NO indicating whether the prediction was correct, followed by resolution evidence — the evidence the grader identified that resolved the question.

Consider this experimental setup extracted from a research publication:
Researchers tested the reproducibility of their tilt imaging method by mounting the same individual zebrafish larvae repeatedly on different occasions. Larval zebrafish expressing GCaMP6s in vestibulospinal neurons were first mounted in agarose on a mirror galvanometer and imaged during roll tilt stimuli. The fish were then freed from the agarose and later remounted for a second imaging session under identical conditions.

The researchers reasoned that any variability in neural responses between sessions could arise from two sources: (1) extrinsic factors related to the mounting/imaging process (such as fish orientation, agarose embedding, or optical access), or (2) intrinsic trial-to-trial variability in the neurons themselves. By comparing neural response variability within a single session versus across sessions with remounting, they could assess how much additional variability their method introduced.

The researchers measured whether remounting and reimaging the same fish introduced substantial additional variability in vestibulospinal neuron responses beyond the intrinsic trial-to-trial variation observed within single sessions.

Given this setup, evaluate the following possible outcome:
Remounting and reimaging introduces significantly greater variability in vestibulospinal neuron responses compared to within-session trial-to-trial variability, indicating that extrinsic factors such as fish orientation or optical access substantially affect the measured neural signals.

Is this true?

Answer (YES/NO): NO